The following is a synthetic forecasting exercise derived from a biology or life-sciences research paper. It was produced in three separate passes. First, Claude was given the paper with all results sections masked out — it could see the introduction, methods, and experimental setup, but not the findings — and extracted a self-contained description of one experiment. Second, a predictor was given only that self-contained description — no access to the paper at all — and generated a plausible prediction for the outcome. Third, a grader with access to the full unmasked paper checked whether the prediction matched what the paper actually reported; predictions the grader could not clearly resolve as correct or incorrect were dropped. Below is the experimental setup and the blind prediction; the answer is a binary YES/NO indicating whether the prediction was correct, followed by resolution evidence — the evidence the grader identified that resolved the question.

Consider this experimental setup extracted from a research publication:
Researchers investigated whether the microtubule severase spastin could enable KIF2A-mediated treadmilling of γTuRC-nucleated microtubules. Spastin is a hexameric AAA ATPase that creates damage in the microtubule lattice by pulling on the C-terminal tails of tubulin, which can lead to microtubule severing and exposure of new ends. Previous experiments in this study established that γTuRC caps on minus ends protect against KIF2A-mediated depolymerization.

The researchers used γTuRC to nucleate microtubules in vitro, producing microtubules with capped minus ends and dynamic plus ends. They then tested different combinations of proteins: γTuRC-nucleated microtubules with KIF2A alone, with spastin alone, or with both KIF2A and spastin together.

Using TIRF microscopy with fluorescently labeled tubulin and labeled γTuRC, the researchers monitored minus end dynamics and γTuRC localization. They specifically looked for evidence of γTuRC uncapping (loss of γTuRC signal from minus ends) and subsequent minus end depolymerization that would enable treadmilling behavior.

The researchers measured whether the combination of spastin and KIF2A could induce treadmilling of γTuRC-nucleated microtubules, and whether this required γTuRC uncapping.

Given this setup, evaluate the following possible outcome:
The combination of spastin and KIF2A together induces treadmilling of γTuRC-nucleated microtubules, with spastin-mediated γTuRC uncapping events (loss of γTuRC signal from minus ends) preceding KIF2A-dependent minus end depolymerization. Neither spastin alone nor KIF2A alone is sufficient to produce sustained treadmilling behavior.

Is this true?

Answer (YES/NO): YES